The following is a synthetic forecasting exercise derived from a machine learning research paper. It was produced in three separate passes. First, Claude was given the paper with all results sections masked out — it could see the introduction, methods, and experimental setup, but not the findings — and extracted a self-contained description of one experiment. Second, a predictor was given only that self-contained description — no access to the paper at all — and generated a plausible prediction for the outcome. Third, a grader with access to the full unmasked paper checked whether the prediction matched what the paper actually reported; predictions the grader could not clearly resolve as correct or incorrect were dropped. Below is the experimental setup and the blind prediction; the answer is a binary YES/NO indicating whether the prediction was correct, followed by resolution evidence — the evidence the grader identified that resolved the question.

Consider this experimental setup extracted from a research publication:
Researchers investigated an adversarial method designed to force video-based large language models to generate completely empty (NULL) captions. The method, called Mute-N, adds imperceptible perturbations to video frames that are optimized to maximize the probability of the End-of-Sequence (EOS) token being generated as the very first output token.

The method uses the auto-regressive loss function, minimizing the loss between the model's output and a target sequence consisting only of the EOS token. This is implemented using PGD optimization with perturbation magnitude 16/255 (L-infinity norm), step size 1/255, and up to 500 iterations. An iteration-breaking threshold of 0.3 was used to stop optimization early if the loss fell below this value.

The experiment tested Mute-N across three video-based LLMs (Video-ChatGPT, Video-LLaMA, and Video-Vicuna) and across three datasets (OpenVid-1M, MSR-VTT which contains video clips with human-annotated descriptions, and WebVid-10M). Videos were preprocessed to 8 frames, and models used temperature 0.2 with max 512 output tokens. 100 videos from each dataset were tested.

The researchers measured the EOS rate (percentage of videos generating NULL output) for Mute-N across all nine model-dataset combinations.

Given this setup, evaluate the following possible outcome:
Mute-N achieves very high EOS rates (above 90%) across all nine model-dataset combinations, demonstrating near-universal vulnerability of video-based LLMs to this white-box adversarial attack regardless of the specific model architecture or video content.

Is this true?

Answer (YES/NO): YES